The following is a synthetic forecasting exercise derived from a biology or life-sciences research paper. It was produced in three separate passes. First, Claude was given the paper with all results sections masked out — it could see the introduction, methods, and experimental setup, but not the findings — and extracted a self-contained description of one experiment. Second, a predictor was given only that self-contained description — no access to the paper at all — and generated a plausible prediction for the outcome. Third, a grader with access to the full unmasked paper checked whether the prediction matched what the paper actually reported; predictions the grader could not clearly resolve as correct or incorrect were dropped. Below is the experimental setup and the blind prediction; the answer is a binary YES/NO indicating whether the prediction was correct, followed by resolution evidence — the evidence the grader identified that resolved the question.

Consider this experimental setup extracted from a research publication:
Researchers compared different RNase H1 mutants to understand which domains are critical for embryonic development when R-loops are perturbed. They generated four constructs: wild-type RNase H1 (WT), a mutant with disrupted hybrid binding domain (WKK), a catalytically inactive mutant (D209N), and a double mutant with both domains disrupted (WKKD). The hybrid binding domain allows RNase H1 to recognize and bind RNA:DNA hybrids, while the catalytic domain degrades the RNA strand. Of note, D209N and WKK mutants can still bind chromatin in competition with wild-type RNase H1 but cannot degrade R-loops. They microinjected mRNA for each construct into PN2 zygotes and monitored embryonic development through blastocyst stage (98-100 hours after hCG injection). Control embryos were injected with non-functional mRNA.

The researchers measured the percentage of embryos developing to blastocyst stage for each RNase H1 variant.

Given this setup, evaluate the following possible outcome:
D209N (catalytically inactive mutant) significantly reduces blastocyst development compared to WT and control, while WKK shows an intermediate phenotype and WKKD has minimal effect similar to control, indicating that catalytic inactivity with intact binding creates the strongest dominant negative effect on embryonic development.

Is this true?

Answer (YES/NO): NO